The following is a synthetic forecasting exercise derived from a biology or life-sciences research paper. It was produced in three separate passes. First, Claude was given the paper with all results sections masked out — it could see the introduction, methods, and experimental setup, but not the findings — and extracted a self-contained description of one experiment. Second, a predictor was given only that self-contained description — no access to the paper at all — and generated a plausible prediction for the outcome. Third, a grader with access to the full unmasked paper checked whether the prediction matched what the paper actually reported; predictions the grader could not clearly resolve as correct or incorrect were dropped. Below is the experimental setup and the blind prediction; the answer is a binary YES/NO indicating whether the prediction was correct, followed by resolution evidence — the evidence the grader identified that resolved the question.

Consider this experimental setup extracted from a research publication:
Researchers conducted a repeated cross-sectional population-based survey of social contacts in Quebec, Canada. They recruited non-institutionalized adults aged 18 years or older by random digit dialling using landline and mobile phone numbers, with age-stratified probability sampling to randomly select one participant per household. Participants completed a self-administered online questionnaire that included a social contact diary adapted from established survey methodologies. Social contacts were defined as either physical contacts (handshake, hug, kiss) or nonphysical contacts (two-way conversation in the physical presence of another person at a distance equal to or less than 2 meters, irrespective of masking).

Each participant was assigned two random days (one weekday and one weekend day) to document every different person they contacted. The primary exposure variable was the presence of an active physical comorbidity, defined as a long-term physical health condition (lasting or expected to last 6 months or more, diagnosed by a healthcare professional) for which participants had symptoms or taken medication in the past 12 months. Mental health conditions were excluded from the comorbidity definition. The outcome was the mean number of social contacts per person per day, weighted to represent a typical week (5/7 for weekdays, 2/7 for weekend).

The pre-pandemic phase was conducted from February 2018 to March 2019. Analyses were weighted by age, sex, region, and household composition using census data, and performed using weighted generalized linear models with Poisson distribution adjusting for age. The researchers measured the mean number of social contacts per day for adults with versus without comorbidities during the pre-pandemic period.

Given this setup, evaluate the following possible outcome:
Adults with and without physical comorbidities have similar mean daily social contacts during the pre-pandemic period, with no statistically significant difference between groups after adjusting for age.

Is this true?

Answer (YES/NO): NO